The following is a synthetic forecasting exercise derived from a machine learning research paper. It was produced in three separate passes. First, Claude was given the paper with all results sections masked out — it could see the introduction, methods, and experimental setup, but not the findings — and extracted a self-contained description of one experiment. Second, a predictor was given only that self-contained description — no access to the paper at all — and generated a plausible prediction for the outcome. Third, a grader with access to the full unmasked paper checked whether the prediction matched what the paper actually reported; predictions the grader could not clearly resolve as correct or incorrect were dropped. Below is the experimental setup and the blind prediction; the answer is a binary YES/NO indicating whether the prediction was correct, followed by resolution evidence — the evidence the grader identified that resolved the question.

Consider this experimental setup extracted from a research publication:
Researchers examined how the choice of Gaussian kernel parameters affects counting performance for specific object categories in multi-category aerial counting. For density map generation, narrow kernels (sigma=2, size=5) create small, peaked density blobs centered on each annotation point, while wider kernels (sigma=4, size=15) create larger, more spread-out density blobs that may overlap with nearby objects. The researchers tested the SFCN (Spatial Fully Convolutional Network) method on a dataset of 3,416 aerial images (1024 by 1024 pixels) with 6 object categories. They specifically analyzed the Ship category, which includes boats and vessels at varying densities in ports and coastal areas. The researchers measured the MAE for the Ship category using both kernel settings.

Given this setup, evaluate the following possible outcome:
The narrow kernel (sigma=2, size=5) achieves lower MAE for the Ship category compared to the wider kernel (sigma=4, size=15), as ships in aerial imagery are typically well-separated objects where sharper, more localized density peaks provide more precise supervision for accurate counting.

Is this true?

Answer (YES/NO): YES